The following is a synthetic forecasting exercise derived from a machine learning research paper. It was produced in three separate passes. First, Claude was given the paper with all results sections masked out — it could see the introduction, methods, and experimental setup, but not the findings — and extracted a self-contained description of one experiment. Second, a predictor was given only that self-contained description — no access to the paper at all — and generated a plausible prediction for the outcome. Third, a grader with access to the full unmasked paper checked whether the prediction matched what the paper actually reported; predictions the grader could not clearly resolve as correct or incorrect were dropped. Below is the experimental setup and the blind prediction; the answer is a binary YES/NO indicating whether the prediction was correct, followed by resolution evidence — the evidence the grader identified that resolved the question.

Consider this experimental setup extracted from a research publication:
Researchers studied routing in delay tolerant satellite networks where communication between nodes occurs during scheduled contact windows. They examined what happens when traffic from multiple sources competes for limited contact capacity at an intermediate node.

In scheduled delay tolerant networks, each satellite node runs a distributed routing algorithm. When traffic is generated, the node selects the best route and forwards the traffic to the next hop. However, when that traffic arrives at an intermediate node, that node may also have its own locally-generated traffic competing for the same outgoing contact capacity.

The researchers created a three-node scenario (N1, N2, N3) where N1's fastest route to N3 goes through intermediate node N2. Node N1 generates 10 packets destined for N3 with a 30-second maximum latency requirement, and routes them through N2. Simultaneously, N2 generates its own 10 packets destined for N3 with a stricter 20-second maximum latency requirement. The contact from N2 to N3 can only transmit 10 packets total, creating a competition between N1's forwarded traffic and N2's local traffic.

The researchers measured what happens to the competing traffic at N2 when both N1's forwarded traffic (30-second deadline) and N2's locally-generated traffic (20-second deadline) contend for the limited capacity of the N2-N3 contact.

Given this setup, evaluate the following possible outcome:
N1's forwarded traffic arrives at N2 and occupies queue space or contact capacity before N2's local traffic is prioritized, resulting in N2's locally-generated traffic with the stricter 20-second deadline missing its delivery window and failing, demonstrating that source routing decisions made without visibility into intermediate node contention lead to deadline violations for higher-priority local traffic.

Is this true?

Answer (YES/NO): NO